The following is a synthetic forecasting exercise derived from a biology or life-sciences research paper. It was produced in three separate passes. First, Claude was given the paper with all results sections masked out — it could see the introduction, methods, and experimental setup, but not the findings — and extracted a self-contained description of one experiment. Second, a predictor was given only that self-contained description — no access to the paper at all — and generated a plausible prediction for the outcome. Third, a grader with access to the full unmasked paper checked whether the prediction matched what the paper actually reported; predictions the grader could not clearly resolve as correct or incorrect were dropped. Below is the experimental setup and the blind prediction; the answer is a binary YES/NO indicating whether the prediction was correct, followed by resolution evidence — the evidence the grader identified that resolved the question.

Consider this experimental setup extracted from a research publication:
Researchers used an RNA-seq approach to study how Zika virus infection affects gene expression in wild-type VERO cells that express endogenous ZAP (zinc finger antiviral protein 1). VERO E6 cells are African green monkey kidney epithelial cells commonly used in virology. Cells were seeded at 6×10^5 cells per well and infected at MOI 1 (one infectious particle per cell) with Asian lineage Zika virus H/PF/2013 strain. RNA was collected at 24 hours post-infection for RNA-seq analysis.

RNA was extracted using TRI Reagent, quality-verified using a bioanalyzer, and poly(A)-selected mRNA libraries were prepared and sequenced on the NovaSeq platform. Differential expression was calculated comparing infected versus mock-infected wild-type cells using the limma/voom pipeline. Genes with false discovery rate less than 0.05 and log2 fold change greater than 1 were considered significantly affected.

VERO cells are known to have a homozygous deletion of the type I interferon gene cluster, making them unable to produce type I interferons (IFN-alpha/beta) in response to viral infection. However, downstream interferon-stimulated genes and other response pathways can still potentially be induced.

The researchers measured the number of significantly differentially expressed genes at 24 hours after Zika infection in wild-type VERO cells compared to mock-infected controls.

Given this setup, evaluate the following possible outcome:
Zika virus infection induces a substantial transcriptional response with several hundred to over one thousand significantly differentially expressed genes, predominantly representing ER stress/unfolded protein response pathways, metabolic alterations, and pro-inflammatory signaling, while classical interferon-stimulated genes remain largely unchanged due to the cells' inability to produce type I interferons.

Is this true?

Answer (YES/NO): NO